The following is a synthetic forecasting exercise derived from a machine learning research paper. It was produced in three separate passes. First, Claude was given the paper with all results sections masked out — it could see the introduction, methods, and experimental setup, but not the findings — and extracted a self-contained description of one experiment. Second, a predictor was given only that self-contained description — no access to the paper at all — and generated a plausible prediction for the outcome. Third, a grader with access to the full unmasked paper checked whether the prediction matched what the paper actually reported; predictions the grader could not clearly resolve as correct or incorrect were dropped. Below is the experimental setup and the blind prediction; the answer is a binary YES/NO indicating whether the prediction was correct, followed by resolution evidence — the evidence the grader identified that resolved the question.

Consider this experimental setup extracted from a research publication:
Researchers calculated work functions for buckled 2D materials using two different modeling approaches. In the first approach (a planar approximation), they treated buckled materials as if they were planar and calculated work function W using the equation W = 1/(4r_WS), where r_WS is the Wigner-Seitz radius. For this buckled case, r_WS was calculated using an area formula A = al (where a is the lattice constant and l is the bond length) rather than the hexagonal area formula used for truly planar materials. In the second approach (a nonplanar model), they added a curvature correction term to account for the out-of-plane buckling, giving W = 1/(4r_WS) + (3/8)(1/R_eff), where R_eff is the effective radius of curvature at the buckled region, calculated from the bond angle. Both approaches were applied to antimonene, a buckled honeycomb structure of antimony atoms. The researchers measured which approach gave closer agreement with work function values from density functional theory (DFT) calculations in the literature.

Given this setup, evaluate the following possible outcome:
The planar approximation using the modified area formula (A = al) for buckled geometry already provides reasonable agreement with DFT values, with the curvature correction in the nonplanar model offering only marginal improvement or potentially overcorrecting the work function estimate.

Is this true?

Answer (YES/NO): NO